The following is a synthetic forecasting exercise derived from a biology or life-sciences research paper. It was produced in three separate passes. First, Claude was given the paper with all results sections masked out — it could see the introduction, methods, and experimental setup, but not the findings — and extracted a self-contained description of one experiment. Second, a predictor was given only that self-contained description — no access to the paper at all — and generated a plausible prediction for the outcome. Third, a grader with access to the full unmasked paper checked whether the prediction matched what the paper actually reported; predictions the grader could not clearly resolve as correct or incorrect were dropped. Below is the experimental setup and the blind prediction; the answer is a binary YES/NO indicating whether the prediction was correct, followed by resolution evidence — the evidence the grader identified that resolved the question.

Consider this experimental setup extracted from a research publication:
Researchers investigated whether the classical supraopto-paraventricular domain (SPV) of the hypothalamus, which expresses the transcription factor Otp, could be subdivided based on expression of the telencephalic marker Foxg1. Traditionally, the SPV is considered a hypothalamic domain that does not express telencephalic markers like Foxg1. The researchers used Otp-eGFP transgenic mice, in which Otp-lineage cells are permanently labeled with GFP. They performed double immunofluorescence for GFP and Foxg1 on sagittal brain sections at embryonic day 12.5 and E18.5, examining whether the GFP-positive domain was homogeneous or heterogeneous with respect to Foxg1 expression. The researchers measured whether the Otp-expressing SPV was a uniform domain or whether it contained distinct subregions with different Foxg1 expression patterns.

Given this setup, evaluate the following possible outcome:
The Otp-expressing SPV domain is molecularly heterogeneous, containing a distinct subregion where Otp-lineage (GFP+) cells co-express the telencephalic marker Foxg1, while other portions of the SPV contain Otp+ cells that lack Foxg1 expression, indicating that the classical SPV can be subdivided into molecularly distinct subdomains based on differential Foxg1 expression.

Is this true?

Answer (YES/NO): YES